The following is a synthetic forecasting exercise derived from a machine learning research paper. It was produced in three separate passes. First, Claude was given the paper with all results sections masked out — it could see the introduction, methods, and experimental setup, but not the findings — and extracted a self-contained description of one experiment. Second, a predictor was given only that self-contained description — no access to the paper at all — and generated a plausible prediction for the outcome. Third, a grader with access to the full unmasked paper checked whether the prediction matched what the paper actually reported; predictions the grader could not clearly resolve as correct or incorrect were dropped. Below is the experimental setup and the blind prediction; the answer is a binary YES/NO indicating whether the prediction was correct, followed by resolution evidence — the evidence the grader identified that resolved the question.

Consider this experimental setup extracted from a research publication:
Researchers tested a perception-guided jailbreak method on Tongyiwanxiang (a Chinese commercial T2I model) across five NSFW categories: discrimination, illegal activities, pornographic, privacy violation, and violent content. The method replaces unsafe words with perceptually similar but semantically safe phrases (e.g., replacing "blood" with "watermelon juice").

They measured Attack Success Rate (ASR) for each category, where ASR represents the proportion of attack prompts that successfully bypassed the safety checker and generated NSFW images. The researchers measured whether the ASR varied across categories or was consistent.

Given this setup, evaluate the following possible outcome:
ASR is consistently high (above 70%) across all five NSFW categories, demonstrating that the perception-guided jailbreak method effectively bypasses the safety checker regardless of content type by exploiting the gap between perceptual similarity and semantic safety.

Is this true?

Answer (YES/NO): YES